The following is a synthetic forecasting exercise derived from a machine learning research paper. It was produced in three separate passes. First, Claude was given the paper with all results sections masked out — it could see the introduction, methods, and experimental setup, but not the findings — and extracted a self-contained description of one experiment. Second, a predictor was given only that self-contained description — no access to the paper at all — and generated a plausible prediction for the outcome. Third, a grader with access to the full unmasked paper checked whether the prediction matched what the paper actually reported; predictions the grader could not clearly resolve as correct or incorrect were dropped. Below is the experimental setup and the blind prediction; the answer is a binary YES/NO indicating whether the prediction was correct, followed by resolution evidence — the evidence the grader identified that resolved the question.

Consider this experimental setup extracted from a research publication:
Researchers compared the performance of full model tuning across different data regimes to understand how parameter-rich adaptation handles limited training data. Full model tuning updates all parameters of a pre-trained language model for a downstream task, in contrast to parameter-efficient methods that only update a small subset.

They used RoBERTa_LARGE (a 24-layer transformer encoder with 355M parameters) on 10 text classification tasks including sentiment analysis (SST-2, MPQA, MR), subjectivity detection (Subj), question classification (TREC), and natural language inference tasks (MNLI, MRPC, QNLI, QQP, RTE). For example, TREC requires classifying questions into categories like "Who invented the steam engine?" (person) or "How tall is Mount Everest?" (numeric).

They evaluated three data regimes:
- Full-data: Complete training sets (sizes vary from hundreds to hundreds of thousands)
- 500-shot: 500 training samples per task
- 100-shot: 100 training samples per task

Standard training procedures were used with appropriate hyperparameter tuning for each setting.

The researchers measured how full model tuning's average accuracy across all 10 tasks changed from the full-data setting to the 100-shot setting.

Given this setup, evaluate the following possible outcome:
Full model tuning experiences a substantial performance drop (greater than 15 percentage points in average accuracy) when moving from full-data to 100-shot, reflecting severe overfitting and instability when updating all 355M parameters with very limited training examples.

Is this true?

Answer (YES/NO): YES